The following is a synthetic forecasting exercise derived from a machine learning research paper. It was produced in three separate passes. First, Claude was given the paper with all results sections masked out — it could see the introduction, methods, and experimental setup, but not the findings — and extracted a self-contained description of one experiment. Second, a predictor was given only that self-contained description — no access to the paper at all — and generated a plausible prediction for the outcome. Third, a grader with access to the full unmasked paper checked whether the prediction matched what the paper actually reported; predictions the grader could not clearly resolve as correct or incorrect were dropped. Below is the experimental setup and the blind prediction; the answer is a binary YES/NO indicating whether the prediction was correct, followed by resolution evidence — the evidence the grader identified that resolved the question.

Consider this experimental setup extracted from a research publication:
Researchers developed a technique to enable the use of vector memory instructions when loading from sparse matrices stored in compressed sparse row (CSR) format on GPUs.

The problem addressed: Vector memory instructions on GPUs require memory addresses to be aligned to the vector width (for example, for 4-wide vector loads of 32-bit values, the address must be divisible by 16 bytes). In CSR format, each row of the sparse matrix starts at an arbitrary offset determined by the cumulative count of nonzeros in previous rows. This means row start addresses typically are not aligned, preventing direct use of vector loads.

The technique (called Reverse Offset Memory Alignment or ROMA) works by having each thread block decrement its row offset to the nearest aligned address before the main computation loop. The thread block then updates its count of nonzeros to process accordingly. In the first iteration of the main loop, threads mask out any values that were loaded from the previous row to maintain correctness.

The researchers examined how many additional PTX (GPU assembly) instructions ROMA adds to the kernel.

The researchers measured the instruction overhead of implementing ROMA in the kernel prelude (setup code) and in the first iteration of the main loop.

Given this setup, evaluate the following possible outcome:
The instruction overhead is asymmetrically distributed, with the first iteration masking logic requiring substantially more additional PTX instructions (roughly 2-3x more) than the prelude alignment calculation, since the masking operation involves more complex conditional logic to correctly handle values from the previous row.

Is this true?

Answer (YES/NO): NO